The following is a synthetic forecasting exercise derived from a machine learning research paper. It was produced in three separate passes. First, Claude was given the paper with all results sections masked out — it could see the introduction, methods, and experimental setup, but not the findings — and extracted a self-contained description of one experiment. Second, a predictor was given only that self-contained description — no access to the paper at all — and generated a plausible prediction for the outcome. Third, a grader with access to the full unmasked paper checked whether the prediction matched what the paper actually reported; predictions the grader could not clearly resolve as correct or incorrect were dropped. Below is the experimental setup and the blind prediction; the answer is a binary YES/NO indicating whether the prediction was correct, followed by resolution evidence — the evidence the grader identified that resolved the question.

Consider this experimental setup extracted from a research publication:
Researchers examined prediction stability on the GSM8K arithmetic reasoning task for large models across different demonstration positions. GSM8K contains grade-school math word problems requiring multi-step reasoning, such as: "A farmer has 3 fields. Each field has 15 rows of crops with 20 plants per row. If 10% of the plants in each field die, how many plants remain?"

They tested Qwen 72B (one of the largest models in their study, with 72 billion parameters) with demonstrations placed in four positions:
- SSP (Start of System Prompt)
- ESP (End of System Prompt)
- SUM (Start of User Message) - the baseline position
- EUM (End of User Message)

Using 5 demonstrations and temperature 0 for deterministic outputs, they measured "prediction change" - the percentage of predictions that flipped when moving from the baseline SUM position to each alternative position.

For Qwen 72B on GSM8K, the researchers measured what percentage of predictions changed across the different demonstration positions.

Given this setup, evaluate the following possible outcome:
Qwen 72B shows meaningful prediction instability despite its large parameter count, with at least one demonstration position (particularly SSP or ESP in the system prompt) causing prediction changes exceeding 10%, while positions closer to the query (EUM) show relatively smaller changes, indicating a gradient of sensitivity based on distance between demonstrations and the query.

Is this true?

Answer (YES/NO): NO